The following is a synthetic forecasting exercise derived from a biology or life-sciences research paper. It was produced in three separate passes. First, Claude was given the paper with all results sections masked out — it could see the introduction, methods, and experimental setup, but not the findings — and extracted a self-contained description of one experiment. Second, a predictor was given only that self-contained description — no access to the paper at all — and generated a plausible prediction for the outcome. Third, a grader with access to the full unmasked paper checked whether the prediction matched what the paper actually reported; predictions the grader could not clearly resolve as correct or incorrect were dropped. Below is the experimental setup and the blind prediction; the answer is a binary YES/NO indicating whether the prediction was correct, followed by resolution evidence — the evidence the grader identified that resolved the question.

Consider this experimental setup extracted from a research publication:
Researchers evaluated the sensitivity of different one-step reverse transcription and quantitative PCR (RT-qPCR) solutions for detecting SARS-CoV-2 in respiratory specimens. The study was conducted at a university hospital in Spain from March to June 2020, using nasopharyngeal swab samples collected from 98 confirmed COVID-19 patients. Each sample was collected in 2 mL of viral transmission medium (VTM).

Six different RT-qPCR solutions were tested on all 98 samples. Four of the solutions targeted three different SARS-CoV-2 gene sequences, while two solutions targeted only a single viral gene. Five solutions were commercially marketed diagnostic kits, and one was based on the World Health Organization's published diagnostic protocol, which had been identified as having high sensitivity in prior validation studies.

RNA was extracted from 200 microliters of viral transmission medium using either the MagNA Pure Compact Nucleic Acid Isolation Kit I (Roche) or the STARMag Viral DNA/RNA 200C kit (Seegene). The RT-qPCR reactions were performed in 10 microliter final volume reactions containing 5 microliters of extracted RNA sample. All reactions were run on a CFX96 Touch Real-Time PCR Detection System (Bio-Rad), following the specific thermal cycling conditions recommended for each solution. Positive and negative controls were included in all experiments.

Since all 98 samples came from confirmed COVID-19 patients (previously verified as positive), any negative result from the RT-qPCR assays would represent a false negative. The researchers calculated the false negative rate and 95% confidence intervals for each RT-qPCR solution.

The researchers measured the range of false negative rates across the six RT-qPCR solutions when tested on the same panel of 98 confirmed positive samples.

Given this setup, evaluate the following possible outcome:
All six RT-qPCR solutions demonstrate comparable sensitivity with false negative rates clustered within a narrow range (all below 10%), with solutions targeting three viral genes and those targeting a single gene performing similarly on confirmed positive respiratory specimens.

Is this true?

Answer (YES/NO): NO